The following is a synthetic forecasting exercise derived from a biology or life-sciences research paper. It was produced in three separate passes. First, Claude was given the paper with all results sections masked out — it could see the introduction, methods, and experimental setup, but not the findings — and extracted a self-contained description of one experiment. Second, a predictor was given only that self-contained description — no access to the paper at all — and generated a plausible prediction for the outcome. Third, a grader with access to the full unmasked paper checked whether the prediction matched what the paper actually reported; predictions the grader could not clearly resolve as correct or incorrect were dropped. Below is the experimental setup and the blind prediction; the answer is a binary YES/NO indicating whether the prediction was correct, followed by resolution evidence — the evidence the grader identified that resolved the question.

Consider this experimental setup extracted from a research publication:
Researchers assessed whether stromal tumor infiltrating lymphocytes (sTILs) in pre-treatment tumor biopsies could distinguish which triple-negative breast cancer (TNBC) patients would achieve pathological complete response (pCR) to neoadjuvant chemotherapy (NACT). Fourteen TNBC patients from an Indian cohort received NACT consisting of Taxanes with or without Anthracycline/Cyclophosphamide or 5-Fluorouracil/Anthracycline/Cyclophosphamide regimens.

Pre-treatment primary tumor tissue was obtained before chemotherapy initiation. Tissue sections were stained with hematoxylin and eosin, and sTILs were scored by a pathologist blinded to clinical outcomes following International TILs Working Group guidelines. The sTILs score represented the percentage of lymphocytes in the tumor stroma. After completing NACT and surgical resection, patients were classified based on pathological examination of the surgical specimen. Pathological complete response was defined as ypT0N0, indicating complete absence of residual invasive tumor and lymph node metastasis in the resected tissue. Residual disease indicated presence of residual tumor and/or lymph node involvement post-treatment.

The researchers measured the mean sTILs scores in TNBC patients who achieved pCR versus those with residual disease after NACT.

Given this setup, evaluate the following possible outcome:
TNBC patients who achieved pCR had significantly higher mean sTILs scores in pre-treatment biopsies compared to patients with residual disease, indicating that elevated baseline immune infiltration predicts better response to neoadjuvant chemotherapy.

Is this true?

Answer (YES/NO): NO